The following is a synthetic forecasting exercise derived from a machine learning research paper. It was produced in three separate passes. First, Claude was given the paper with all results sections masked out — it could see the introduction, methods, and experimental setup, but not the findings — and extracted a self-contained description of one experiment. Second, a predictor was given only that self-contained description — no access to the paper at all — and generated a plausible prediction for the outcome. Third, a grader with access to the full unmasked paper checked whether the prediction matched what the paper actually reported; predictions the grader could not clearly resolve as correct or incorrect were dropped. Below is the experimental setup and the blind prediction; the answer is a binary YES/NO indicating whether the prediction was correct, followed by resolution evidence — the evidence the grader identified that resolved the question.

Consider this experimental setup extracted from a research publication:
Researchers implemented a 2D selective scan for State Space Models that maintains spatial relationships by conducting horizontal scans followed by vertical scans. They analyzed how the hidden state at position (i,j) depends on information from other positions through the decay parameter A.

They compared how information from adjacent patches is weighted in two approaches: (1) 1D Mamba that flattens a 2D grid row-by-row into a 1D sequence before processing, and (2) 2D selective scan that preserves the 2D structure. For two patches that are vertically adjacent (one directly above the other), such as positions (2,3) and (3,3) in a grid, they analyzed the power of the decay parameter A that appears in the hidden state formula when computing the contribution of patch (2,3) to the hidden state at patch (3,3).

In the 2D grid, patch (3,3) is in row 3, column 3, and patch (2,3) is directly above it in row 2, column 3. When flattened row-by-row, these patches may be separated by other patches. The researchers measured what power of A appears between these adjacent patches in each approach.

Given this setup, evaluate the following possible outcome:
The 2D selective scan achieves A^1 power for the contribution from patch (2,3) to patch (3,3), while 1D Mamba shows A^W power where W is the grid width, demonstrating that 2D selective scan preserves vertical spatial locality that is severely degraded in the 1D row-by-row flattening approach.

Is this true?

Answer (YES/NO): YES